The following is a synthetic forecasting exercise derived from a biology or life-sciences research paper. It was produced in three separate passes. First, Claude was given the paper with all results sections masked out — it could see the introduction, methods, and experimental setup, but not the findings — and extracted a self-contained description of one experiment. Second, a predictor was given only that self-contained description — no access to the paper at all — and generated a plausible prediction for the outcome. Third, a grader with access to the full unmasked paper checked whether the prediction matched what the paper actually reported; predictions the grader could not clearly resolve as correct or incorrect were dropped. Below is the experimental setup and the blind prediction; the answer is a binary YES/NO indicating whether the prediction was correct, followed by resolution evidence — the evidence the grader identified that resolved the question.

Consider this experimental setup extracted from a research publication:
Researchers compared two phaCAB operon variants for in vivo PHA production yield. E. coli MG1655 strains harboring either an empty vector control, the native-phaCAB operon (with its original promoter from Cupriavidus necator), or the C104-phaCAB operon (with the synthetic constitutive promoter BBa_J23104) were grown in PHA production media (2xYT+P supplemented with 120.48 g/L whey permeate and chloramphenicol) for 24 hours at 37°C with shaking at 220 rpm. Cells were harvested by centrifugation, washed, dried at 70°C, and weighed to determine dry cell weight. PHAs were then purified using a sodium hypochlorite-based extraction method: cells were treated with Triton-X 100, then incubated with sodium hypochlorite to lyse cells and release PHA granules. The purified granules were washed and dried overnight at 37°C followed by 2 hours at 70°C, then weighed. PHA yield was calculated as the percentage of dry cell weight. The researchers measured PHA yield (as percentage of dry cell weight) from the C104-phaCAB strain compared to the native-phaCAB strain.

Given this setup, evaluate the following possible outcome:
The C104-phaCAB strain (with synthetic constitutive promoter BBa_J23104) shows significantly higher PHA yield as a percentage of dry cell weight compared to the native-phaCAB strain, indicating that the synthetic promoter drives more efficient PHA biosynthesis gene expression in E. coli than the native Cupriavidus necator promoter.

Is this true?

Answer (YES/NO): YES